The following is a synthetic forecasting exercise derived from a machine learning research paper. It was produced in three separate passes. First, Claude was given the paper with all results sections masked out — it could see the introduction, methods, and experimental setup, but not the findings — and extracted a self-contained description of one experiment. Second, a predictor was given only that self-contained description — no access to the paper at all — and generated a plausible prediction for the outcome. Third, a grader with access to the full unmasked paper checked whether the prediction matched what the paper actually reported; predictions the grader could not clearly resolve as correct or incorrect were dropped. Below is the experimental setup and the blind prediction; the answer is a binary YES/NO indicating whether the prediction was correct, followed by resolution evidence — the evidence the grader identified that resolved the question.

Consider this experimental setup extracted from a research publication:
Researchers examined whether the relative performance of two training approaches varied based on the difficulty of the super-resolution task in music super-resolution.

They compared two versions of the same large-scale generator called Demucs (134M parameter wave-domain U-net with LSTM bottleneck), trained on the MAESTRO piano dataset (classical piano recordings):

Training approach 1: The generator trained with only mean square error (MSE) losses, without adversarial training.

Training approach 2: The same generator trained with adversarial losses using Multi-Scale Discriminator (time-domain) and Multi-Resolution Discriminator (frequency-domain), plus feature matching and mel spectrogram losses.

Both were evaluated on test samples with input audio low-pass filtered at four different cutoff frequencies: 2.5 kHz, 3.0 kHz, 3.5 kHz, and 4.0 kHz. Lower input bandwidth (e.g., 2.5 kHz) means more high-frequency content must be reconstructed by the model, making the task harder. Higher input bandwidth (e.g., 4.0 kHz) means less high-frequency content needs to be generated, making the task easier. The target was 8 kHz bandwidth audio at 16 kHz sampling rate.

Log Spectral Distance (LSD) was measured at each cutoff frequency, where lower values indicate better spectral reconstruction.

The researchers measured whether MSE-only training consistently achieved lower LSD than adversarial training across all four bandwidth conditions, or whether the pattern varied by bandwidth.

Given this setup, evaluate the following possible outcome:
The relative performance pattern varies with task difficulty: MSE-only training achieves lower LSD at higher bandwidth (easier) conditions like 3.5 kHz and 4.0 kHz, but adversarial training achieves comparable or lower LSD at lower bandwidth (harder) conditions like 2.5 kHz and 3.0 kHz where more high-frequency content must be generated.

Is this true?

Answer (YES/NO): NO